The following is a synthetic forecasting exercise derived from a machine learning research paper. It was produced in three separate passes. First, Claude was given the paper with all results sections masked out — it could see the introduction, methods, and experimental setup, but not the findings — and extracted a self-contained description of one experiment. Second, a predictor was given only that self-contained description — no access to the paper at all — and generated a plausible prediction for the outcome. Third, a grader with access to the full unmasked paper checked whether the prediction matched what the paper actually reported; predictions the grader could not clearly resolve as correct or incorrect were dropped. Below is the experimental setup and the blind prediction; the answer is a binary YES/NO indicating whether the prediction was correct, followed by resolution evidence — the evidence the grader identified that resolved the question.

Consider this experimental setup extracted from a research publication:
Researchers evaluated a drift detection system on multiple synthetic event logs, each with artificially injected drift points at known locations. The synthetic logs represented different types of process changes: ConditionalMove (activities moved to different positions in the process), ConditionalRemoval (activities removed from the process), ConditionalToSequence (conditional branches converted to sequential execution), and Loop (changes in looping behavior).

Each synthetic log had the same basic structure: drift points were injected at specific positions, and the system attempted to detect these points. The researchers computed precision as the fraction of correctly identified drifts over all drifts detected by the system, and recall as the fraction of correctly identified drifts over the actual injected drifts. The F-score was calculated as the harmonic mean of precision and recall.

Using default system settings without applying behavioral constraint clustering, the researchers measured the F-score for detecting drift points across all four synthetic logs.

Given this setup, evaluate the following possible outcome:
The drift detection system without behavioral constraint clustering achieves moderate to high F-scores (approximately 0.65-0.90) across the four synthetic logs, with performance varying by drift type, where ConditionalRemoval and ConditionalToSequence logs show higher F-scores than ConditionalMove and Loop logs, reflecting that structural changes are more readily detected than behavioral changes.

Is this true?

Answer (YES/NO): NO